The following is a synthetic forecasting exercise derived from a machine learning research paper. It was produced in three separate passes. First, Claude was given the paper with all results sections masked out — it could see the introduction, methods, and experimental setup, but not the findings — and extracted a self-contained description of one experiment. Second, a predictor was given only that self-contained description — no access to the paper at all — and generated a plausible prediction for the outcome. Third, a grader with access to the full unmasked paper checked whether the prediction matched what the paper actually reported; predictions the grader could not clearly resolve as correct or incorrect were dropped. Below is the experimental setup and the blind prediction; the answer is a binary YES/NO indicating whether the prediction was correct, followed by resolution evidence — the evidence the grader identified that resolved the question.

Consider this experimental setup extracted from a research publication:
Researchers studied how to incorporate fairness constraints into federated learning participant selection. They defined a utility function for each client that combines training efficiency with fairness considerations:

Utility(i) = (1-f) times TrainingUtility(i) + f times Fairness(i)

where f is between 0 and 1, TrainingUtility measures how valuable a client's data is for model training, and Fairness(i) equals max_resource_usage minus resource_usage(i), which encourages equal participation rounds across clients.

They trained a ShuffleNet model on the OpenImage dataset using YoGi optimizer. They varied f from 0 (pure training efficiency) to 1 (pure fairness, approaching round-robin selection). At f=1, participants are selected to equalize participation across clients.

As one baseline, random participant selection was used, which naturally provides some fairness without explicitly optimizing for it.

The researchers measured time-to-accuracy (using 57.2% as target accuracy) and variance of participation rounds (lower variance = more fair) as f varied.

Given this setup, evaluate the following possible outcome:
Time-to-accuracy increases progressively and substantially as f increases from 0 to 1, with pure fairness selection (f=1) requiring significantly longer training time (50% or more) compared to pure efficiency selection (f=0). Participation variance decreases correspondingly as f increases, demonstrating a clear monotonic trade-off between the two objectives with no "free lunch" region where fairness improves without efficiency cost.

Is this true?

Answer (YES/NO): NO